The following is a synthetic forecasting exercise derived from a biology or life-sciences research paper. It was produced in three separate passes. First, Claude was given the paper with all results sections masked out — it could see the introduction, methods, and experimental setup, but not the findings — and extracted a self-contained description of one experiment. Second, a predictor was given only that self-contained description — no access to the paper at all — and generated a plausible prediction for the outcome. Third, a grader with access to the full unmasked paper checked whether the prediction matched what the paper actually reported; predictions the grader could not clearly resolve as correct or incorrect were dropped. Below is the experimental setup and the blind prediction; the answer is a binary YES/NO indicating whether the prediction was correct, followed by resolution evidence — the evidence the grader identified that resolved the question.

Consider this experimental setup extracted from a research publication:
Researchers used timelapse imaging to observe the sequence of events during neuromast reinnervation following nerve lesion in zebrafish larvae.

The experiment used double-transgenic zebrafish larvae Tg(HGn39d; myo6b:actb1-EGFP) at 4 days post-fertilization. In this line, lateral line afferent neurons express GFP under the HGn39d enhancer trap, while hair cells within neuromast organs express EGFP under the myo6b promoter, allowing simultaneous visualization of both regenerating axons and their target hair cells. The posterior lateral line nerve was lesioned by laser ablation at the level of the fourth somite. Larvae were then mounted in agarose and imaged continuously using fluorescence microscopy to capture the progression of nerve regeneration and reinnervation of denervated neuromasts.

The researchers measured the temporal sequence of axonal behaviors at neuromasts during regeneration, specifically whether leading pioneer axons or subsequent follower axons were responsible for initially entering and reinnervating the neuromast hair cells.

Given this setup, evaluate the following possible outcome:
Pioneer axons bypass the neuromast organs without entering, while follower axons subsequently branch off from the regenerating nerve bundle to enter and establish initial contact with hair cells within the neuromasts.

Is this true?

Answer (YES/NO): YES